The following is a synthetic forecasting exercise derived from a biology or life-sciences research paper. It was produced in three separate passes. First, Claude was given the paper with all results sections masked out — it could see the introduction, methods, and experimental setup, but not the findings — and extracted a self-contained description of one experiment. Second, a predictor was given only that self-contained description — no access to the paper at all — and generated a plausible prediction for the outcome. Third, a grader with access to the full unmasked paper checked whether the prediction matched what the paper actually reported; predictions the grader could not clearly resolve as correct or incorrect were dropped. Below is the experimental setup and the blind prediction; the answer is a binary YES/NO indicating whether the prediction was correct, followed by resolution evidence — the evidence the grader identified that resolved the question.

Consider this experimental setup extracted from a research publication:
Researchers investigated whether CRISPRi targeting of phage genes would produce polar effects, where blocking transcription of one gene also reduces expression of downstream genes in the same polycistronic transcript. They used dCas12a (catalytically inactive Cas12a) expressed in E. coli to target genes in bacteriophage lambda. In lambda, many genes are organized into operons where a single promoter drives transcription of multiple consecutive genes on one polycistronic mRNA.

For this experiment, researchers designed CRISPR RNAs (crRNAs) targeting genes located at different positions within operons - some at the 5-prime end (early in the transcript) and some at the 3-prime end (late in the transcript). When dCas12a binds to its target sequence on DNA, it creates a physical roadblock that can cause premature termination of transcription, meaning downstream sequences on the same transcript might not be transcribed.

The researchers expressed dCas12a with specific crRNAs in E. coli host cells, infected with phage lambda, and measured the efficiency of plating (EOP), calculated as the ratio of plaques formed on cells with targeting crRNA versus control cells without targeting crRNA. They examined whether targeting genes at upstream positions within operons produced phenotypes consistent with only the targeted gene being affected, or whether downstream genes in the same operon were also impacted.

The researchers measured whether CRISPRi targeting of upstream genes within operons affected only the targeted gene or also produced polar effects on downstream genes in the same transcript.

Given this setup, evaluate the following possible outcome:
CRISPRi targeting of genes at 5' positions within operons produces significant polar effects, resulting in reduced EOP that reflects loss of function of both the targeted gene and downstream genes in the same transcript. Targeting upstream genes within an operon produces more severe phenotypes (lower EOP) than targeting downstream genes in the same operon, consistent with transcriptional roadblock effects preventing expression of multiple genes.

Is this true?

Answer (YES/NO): YES